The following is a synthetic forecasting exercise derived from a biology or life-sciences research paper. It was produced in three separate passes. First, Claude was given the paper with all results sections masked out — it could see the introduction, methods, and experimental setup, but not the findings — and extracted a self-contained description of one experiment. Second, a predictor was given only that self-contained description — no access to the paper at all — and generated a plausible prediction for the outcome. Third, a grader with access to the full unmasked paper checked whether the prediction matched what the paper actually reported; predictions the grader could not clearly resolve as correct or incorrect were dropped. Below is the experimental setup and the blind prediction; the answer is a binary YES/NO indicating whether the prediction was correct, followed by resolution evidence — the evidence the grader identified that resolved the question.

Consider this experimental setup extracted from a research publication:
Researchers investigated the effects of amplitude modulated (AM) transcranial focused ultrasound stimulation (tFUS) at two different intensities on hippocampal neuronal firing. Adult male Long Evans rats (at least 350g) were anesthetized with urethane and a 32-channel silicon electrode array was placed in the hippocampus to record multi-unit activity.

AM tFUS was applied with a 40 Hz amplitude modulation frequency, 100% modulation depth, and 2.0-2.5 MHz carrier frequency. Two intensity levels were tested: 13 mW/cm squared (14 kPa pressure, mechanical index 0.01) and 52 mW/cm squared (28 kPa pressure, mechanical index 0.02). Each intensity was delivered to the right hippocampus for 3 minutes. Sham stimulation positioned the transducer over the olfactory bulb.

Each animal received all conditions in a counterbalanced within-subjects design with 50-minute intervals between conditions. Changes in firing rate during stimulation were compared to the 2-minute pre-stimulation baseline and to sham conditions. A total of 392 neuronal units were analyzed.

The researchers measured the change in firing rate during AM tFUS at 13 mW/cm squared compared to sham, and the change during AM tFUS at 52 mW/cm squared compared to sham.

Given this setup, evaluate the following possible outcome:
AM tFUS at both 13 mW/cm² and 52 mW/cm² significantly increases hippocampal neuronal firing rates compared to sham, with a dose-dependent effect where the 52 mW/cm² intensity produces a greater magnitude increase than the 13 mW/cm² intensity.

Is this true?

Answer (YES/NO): NO